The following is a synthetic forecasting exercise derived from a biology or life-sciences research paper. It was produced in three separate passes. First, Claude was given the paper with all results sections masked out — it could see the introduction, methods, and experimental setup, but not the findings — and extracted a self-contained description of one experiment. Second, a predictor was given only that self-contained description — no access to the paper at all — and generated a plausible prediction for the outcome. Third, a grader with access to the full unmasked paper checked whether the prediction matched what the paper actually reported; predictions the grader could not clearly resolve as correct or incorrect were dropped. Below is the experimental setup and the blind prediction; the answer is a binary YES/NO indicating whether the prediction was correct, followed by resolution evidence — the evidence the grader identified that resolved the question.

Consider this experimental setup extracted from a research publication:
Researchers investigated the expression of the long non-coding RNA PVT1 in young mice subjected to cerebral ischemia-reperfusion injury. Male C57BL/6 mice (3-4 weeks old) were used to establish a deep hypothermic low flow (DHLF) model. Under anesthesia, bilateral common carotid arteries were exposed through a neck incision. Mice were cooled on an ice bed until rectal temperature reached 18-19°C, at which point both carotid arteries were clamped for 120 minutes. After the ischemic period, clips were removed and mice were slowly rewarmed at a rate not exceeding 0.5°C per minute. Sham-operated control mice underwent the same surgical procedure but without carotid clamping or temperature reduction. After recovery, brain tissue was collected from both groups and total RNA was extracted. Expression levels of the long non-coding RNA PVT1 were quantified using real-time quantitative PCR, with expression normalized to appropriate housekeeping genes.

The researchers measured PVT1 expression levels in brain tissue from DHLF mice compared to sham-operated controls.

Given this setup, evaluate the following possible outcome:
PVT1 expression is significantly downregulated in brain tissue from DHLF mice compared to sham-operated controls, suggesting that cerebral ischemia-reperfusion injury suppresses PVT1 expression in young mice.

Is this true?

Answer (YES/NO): YES